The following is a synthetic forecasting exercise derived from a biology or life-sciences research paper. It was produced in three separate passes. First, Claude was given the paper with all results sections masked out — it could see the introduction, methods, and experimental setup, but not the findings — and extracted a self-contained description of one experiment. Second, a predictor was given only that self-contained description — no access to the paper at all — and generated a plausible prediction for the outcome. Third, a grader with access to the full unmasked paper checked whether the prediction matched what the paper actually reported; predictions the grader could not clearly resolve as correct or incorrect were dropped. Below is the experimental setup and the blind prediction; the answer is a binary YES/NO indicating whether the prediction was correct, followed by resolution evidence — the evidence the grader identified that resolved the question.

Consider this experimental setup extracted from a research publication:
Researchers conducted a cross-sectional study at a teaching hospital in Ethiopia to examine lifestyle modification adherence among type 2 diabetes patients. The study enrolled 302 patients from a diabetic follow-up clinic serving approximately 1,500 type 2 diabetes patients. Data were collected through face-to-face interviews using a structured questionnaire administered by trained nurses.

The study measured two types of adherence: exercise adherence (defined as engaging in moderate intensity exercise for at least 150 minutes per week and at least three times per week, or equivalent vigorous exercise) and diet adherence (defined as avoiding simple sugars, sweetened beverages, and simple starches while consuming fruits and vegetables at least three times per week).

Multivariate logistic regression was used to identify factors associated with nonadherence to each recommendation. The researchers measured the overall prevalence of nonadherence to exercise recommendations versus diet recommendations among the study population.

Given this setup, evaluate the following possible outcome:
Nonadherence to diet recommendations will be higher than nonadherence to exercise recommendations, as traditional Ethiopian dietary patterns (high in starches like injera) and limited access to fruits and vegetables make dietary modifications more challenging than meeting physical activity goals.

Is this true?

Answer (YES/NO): NO